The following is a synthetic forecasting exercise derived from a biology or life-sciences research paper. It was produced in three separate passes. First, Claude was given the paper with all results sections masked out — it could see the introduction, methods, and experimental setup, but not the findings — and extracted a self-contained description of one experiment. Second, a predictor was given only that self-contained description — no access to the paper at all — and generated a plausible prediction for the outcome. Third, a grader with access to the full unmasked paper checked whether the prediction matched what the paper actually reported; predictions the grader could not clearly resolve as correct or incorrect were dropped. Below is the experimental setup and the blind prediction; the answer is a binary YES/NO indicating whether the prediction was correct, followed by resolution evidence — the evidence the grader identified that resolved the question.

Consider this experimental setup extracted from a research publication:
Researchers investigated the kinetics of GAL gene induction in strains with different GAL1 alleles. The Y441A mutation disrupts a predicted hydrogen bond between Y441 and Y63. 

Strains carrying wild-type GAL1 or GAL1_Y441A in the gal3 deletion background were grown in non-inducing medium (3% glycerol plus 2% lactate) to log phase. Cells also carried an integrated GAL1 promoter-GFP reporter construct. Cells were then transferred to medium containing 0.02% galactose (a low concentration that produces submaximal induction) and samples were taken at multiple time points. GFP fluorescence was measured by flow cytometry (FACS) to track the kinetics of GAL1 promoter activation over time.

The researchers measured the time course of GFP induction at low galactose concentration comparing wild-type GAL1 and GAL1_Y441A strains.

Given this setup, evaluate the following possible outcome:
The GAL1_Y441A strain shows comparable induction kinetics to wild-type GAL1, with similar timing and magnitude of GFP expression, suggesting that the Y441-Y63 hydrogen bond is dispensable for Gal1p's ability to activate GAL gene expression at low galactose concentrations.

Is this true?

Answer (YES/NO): NO